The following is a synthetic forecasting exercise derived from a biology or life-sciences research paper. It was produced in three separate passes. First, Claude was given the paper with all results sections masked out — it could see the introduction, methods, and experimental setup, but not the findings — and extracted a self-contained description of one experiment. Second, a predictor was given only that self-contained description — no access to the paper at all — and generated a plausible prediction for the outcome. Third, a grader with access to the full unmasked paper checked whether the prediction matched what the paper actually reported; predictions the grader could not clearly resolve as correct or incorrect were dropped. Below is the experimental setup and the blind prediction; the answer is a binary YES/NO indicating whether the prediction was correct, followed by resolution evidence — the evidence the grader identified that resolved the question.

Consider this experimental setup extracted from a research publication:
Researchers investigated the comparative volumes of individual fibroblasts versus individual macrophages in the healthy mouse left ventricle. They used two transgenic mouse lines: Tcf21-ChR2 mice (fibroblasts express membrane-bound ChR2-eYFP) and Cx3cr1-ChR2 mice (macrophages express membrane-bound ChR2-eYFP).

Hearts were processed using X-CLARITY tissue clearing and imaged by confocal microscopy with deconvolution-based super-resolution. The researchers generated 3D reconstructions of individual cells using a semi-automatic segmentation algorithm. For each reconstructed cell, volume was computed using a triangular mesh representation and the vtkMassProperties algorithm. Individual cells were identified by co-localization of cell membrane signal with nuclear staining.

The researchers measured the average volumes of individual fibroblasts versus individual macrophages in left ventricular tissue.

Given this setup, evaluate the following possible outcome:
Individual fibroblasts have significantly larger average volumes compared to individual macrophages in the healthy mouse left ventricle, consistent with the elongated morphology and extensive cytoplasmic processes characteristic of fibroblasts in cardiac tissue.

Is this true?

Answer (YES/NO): NO